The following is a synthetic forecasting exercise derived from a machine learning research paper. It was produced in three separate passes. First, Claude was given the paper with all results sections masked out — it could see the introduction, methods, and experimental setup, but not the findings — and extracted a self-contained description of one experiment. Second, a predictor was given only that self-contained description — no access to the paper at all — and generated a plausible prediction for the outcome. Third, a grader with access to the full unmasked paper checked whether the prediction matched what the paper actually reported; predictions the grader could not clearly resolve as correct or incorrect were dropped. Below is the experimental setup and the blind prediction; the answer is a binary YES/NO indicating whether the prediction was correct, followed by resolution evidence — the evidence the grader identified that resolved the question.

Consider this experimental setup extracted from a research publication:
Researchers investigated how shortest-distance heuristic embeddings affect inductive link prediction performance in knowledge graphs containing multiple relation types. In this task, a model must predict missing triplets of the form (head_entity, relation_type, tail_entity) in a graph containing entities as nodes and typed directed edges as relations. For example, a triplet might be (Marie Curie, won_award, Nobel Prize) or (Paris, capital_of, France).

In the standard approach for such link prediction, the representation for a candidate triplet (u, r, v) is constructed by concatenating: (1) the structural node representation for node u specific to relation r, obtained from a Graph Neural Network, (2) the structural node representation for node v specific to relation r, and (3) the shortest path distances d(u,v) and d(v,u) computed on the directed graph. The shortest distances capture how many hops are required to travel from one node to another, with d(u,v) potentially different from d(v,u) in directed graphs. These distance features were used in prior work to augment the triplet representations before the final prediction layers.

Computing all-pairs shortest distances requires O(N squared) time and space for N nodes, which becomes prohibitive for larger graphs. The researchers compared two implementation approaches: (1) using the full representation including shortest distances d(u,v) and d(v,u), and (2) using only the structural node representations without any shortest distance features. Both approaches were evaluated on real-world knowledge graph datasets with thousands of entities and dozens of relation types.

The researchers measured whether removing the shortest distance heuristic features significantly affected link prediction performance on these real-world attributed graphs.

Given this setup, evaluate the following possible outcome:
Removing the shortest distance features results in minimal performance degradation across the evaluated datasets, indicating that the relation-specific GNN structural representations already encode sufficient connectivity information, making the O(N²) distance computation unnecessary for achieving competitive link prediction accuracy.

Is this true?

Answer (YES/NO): YES